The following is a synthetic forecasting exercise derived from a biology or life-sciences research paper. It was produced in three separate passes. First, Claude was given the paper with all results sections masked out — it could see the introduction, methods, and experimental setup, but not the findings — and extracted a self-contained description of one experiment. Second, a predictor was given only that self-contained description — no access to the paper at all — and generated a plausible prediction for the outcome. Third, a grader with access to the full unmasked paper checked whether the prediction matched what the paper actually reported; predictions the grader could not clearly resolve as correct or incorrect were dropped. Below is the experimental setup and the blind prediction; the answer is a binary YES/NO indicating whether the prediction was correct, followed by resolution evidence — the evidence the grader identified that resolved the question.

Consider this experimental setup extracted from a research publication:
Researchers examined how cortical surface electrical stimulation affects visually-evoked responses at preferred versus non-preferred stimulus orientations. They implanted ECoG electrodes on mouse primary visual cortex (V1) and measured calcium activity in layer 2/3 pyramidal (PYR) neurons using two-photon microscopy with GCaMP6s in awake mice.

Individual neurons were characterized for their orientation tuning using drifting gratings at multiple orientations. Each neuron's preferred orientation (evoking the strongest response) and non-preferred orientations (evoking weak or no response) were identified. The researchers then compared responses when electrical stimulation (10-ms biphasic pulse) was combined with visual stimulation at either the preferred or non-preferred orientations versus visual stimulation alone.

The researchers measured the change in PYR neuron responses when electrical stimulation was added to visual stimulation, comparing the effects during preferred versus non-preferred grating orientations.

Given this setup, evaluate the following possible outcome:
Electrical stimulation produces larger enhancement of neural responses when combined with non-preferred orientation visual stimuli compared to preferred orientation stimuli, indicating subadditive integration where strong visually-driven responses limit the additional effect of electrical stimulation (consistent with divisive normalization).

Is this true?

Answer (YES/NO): NO